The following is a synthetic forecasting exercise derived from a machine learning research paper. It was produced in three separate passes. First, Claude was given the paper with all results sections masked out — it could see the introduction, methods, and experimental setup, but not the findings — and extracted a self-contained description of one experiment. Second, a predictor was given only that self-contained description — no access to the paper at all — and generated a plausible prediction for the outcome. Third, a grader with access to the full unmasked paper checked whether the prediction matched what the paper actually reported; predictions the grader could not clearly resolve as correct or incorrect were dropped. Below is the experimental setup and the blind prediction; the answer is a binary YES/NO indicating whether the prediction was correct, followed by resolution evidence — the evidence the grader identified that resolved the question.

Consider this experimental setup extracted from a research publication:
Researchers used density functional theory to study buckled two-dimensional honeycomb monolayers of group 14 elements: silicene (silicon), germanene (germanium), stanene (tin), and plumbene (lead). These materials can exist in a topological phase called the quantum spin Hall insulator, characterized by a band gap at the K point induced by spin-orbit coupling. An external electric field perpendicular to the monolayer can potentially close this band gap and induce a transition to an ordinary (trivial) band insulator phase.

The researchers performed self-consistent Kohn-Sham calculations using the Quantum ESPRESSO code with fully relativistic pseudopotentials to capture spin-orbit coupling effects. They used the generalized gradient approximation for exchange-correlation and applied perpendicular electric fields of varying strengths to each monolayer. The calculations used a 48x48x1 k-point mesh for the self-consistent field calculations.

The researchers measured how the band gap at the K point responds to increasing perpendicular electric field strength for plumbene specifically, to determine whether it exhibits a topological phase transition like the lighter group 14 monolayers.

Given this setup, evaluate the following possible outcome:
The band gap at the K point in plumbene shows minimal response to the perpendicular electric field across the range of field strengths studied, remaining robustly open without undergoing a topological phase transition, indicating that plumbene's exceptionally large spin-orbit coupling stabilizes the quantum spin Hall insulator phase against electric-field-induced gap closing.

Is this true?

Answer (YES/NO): YES